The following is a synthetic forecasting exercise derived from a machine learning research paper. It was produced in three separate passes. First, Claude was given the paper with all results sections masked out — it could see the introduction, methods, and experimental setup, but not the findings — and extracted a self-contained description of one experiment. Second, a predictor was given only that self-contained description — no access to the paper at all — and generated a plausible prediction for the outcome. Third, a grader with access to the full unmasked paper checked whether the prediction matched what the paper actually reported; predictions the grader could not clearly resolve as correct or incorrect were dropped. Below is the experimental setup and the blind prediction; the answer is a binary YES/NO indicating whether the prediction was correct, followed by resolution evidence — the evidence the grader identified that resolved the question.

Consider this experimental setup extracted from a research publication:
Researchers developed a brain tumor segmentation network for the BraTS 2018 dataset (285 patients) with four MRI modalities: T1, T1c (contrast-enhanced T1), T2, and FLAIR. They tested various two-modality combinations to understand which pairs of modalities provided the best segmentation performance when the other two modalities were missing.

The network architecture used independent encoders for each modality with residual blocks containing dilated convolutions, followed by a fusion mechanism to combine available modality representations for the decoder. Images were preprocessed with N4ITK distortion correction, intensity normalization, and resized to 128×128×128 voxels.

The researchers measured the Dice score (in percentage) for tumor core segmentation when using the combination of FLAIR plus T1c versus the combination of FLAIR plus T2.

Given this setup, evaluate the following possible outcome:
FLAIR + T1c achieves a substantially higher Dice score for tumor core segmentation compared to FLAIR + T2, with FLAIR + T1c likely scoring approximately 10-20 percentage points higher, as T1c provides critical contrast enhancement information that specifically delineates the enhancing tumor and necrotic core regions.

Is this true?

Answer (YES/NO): NO